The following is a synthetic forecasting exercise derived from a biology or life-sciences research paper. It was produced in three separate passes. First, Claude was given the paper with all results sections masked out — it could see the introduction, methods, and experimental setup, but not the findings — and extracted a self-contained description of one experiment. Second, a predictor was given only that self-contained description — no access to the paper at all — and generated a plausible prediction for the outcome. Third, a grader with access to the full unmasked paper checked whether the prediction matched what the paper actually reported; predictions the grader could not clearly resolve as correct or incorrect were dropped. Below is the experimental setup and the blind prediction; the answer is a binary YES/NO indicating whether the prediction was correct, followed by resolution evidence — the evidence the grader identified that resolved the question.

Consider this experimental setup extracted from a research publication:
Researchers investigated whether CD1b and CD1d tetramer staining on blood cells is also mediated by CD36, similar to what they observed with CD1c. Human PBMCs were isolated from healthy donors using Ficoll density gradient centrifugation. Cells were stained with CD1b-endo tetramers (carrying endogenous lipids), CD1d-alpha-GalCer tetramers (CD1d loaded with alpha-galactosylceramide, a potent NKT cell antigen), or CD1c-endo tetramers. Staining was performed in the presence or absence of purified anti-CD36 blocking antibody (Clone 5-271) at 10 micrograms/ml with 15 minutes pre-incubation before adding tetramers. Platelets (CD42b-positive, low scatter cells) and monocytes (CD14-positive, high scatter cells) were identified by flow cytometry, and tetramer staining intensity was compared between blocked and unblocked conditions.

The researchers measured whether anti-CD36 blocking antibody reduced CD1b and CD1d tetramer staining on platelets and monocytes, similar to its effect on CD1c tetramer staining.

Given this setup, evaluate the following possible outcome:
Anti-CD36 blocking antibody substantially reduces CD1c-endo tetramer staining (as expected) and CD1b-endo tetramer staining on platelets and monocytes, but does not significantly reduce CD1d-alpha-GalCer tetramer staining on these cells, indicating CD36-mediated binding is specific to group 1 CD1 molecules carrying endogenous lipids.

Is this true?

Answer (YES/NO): NO